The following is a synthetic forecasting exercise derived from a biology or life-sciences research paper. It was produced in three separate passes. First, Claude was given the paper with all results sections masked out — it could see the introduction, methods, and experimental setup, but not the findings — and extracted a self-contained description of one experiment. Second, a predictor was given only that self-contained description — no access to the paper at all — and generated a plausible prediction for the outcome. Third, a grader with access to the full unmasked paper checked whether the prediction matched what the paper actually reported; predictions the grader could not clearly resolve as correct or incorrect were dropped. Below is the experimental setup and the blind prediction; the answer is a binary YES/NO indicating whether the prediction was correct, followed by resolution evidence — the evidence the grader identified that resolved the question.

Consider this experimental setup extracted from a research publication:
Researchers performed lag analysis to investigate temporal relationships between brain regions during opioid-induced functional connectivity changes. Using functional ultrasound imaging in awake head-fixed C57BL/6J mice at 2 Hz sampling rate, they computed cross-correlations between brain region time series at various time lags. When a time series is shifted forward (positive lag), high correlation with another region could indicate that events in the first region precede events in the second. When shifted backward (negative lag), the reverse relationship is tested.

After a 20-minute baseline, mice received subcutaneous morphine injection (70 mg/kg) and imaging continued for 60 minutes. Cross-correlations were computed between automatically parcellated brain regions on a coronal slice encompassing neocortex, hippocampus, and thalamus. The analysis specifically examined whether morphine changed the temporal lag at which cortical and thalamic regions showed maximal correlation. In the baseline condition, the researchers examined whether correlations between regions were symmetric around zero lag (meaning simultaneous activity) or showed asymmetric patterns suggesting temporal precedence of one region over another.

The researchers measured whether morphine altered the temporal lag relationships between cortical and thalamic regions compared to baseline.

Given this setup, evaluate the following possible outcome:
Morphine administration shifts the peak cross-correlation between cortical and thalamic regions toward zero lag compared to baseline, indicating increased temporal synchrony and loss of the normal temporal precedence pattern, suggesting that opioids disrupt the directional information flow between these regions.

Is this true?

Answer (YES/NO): NO